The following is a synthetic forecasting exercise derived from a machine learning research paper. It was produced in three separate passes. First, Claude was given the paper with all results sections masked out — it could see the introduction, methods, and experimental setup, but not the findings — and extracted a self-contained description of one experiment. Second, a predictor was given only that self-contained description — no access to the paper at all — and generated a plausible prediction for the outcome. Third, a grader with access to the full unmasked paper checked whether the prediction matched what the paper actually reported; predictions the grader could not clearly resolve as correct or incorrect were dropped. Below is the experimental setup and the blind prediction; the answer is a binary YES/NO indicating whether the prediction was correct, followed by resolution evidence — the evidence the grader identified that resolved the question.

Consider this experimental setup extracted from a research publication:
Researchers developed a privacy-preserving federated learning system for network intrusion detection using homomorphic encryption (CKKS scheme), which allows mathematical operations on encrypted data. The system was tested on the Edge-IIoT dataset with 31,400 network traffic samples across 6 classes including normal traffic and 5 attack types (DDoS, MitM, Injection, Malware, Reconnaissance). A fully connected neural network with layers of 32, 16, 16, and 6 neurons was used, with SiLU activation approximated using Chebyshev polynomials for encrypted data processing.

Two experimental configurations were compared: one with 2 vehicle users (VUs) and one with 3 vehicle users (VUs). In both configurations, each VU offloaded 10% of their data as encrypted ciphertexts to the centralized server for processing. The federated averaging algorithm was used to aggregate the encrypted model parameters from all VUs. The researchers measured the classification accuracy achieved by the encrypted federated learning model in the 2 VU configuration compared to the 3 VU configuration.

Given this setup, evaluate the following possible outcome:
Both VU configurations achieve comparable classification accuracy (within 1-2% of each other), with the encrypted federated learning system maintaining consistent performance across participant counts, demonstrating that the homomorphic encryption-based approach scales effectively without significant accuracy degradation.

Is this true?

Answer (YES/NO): YES